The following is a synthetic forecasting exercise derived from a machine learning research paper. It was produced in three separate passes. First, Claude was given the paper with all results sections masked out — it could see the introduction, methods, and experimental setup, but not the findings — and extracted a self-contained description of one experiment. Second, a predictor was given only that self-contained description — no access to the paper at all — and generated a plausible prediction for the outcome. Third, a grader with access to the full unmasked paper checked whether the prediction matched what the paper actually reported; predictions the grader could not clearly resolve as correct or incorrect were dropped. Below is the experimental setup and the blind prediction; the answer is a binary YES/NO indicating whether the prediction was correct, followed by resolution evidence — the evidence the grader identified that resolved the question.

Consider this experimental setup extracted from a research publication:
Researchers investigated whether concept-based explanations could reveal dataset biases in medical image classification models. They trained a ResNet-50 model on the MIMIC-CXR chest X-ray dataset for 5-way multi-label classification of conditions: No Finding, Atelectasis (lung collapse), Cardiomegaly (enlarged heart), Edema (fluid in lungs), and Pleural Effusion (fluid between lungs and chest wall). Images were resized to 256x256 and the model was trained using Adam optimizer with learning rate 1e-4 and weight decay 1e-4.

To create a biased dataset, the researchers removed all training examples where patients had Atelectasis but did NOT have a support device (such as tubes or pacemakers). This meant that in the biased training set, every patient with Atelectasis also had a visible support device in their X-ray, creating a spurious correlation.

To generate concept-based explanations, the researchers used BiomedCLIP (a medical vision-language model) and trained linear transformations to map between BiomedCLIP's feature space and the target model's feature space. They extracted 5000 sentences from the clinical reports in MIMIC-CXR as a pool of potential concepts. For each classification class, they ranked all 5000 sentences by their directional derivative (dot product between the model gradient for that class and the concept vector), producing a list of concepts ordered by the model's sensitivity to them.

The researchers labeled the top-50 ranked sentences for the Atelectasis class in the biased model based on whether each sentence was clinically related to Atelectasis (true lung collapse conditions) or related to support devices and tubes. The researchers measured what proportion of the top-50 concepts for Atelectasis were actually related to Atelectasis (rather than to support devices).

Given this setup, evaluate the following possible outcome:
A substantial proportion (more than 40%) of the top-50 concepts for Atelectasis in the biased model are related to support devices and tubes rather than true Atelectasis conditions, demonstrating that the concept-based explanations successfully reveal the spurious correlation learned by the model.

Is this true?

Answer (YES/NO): YES